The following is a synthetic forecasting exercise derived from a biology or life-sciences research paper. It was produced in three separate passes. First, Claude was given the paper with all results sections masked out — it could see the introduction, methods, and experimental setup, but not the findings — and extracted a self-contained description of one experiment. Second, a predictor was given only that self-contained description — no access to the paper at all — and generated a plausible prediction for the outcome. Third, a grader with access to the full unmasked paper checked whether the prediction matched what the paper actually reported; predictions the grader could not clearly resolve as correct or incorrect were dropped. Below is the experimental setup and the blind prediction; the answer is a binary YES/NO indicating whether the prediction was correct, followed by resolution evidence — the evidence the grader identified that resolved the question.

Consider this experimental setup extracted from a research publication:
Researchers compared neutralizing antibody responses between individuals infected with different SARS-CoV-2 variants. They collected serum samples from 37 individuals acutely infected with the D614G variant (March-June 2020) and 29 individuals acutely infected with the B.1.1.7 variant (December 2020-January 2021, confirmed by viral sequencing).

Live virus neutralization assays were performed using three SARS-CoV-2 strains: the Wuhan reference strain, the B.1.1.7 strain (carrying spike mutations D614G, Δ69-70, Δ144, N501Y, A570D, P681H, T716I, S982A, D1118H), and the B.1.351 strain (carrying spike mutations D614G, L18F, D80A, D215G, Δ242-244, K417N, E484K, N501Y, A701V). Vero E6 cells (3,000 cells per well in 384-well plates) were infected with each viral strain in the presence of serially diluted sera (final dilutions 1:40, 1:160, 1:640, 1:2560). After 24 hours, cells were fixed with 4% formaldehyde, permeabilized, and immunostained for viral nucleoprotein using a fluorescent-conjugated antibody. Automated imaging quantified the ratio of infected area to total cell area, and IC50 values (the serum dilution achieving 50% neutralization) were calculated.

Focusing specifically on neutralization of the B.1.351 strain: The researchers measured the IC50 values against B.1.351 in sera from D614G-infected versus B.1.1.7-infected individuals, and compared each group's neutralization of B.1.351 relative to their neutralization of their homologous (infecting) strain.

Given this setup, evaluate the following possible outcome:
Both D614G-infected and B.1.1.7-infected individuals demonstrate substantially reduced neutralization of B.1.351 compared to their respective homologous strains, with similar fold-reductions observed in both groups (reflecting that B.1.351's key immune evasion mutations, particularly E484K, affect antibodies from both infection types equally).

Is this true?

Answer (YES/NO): YES